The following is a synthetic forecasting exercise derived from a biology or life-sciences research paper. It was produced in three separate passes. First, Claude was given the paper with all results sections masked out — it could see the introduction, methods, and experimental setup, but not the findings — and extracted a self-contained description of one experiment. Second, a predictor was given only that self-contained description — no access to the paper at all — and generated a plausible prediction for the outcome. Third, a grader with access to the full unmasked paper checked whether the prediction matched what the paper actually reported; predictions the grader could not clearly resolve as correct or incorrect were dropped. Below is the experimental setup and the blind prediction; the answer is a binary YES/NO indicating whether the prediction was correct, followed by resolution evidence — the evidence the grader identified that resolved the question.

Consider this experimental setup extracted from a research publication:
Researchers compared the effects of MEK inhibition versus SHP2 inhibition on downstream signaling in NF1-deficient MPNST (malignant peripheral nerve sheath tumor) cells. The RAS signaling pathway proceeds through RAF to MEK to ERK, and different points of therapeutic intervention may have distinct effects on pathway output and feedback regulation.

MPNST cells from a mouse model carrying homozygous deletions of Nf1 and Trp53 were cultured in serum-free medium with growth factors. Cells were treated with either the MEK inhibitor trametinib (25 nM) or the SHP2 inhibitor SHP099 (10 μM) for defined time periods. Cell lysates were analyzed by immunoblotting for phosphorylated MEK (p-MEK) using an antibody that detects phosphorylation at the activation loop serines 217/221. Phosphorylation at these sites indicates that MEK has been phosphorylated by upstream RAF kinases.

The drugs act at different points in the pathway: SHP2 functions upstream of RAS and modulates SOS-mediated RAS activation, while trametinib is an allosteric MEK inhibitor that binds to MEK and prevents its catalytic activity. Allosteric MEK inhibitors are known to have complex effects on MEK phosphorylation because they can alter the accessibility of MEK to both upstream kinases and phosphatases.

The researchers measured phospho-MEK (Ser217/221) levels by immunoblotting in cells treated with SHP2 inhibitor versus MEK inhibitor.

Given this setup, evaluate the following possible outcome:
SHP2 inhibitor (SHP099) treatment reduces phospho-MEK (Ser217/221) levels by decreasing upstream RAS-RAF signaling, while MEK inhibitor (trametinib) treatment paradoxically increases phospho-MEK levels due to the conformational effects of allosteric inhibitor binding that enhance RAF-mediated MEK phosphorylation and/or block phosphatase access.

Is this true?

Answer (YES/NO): YES